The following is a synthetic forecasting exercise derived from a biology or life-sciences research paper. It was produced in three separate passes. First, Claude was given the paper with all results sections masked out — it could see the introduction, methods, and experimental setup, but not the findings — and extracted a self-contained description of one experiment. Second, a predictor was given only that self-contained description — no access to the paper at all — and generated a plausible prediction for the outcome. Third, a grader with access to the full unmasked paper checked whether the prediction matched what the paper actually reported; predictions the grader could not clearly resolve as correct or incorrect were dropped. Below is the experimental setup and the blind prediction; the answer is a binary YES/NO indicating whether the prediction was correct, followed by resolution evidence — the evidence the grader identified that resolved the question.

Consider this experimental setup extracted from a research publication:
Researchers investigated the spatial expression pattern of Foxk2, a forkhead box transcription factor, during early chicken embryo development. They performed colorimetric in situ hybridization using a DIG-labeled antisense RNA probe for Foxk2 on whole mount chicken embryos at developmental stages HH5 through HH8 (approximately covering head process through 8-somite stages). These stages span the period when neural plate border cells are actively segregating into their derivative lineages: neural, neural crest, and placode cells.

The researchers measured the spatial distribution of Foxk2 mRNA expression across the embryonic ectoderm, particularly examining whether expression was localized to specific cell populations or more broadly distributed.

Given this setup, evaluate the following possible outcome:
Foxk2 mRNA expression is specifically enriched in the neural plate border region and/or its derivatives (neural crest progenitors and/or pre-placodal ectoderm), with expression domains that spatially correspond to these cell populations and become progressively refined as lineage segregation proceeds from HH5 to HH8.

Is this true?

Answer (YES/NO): NO